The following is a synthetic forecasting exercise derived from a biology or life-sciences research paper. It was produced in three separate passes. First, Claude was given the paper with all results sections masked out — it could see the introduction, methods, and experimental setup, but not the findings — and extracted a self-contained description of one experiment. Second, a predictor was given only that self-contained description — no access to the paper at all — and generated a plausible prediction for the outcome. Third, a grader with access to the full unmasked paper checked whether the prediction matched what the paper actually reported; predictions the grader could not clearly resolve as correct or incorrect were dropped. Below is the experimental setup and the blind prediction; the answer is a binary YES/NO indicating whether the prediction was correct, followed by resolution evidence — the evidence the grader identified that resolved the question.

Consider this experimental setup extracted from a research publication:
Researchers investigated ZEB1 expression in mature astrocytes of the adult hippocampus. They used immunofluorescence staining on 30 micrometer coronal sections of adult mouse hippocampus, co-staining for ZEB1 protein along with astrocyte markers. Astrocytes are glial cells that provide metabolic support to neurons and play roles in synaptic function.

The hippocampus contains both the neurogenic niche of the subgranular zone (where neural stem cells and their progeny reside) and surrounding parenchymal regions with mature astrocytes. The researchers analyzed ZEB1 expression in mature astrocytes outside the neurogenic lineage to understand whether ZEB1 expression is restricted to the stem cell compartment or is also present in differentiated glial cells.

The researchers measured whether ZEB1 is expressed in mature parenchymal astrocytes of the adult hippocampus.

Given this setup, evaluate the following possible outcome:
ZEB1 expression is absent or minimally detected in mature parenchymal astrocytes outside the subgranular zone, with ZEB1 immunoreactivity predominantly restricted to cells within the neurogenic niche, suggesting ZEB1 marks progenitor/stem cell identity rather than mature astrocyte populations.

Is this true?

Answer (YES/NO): NO